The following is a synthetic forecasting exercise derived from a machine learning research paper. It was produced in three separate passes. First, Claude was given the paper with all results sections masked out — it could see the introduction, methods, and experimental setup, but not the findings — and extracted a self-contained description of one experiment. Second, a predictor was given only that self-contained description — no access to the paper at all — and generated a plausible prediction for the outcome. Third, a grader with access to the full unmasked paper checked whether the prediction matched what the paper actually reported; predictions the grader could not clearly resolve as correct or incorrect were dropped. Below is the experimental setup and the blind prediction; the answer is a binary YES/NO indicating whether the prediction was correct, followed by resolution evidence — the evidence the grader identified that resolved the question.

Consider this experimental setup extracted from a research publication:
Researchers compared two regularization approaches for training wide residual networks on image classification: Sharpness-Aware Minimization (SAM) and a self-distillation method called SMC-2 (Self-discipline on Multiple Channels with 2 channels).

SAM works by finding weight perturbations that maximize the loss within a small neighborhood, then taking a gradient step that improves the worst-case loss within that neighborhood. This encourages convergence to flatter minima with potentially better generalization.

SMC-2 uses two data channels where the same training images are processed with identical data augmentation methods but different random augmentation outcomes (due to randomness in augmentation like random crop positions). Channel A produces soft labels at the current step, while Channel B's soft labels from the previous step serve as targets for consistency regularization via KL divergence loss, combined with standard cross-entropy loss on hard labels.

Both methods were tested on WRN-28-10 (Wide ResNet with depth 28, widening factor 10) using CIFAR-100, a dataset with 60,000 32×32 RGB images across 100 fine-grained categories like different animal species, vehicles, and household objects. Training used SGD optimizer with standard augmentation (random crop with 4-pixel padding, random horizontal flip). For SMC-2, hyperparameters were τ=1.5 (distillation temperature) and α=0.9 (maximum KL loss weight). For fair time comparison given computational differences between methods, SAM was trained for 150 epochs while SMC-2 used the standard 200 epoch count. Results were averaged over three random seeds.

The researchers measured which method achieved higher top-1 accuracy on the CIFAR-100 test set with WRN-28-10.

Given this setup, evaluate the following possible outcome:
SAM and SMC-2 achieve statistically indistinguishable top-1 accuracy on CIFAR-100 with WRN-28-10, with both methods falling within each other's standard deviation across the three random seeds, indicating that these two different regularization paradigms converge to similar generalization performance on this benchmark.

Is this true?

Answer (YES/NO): NO